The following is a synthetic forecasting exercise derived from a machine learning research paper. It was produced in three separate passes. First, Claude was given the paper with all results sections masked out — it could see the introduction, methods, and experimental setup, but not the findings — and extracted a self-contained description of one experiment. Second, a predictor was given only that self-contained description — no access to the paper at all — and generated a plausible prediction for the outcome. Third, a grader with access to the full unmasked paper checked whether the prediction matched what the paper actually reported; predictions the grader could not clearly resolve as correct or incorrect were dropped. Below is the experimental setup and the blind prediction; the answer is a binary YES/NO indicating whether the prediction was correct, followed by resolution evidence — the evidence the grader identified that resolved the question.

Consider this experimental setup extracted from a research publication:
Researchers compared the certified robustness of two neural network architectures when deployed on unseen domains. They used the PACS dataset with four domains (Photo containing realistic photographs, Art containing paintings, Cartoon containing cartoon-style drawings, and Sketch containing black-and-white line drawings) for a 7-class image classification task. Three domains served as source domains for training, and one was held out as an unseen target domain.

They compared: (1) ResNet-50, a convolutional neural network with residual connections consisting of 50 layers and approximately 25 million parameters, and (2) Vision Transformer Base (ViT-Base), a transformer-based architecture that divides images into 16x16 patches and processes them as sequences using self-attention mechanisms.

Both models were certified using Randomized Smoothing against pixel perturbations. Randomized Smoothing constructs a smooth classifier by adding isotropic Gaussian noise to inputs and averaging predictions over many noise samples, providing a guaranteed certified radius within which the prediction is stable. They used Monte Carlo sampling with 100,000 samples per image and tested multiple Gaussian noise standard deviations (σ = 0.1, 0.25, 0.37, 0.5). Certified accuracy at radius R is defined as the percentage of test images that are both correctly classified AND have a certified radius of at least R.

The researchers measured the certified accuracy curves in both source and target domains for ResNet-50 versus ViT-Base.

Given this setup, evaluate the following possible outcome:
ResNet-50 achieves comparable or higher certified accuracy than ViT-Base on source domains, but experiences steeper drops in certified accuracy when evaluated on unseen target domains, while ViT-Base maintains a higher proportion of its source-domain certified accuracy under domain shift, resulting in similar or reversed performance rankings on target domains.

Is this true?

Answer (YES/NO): NO